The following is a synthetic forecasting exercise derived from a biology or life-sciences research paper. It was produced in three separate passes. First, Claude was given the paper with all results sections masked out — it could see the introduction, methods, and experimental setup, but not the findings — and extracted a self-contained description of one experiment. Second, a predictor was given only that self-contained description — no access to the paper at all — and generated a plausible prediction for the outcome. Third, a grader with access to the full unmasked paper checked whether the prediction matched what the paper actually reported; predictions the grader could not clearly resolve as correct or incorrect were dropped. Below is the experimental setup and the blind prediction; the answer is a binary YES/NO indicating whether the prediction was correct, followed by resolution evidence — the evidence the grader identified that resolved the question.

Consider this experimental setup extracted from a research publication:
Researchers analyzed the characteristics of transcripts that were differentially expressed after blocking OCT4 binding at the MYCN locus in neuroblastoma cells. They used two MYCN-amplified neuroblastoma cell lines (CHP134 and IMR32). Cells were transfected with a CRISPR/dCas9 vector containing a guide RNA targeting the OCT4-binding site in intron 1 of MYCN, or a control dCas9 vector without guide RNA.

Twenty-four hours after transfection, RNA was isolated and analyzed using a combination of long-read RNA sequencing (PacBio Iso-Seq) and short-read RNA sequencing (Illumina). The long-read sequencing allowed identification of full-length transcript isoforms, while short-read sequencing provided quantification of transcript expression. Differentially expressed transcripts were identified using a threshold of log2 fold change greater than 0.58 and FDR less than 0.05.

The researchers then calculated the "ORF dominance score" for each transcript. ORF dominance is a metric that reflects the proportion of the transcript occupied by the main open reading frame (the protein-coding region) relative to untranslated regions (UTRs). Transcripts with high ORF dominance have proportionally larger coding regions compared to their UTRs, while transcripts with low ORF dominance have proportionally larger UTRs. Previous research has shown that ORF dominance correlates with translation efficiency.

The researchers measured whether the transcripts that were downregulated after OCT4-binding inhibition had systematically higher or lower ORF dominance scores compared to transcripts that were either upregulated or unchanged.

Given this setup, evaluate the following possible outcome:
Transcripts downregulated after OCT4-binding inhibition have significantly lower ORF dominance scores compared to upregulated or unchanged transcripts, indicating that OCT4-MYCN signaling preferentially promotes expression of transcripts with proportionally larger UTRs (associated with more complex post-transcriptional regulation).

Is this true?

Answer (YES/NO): NO